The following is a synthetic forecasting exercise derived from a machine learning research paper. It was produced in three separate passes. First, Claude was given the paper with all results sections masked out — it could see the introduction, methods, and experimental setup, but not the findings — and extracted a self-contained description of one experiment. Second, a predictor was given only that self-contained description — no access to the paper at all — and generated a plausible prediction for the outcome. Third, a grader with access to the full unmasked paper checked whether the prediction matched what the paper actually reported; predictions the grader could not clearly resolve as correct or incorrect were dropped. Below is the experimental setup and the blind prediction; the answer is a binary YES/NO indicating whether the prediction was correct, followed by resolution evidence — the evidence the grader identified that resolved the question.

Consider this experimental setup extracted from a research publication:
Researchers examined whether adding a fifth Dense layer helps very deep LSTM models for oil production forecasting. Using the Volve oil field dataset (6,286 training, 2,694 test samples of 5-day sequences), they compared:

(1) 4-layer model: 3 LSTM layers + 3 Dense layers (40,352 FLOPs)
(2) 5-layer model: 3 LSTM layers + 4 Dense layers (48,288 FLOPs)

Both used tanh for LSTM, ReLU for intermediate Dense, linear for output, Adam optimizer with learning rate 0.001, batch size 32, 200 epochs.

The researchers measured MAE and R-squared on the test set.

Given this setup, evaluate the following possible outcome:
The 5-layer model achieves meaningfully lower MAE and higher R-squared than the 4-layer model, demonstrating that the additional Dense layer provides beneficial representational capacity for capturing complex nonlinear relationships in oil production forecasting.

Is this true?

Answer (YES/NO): NO